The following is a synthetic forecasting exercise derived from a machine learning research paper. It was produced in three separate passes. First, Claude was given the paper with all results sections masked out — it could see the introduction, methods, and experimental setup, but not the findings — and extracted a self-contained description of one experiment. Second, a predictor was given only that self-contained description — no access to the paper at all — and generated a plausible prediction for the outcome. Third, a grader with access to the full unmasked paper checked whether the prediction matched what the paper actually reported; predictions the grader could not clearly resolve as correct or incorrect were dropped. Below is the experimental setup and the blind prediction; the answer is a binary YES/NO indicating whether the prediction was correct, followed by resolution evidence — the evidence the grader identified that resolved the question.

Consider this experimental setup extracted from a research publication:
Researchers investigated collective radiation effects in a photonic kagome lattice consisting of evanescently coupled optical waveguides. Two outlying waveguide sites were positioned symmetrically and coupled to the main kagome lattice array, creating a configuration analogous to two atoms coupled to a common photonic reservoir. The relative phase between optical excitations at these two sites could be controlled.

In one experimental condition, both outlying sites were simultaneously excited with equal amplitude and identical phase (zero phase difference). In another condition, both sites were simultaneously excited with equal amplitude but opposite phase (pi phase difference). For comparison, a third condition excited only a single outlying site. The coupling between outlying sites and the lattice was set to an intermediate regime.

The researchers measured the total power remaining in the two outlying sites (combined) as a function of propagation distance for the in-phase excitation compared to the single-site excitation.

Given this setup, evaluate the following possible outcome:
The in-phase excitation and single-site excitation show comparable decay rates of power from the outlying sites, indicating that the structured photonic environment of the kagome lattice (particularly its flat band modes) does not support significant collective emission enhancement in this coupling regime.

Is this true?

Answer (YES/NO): NO